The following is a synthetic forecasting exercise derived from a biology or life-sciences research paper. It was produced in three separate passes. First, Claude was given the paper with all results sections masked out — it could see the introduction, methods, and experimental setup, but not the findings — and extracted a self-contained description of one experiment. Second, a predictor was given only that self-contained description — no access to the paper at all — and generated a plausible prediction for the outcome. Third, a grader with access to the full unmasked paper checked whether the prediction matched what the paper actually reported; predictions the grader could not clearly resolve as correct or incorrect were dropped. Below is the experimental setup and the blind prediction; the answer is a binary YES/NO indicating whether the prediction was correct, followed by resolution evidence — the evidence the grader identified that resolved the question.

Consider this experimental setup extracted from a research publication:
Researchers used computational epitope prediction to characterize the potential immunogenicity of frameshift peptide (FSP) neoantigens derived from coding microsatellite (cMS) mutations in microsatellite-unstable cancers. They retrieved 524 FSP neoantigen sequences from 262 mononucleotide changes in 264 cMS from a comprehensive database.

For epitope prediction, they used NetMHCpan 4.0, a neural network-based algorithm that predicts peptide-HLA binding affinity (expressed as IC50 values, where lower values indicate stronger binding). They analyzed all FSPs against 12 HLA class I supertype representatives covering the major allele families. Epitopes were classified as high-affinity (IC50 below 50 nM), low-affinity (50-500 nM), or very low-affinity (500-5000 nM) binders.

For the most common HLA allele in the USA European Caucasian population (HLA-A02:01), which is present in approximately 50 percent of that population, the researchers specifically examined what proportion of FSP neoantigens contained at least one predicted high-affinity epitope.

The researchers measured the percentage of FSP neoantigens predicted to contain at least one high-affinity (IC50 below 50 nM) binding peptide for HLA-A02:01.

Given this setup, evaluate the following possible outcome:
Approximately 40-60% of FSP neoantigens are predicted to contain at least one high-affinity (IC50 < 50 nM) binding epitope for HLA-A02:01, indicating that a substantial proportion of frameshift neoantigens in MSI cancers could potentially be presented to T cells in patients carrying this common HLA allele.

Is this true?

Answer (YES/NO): NO